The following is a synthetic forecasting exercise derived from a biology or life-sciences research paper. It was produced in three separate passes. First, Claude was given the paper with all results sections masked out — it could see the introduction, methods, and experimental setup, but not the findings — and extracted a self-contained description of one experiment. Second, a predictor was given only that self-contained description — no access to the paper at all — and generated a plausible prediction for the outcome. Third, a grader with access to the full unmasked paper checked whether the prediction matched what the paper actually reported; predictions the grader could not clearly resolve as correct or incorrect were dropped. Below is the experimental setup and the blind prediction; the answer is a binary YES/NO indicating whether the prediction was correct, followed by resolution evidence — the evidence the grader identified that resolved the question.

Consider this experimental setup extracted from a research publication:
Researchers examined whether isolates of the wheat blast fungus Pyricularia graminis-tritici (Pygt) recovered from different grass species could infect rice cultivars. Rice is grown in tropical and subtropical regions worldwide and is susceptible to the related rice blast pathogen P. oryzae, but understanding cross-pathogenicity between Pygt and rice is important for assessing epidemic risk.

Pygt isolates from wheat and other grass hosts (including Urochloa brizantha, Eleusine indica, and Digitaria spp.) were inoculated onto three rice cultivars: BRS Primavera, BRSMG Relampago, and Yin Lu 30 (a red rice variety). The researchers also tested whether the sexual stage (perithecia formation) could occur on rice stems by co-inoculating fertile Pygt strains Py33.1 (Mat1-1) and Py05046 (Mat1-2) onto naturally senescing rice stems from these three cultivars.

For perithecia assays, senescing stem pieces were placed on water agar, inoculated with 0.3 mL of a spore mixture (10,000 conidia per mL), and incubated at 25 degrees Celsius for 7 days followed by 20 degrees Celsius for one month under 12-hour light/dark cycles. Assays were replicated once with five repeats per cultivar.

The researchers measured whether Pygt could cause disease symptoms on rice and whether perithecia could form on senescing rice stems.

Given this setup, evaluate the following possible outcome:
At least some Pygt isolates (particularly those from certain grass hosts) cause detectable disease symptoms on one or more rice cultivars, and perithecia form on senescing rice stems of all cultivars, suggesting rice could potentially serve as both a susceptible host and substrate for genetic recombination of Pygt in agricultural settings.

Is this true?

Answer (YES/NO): NO